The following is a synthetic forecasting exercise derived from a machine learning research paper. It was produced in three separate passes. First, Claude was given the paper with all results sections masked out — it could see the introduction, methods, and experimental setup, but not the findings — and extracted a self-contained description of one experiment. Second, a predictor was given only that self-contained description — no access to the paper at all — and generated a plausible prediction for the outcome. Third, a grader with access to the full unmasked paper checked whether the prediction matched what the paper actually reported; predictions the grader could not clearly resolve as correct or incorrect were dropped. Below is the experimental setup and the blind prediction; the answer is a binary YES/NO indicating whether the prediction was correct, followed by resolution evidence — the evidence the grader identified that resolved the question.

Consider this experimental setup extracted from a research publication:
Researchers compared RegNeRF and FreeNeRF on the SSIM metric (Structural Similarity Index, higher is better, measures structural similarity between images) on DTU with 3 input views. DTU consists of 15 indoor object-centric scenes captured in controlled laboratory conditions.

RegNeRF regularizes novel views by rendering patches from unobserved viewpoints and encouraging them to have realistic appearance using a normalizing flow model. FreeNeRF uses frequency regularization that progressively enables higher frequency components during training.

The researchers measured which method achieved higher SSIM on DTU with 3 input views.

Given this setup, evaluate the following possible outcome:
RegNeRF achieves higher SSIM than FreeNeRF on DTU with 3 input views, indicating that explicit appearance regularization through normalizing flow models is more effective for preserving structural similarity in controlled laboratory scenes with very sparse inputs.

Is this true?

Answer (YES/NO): NO